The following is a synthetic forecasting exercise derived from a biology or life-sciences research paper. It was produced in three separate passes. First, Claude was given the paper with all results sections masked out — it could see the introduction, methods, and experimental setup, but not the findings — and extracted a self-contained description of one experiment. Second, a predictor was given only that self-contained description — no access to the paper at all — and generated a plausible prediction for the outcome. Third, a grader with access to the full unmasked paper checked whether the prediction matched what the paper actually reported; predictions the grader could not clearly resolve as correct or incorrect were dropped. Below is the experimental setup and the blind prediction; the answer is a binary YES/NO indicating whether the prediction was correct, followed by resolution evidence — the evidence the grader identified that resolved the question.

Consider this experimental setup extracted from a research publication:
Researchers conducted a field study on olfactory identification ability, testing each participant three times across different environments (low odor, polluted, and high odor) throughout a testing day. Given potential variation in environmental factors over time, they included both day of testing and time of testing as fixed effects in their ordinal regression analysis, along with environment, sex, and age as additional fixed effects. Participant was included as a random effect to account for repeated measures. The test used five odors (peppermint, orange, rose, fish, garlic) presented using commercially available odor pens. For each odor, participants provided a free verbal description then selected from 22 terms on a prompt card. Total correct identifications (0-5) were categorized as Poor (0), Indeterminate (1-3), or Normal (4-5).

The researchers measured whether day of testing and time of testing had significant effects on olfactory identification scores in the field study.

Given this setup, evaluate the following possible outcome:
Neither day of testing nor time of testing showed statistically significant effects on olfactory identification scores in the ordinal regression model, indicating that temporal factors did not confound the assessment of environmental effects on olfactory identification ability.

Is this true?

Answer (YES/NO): YES